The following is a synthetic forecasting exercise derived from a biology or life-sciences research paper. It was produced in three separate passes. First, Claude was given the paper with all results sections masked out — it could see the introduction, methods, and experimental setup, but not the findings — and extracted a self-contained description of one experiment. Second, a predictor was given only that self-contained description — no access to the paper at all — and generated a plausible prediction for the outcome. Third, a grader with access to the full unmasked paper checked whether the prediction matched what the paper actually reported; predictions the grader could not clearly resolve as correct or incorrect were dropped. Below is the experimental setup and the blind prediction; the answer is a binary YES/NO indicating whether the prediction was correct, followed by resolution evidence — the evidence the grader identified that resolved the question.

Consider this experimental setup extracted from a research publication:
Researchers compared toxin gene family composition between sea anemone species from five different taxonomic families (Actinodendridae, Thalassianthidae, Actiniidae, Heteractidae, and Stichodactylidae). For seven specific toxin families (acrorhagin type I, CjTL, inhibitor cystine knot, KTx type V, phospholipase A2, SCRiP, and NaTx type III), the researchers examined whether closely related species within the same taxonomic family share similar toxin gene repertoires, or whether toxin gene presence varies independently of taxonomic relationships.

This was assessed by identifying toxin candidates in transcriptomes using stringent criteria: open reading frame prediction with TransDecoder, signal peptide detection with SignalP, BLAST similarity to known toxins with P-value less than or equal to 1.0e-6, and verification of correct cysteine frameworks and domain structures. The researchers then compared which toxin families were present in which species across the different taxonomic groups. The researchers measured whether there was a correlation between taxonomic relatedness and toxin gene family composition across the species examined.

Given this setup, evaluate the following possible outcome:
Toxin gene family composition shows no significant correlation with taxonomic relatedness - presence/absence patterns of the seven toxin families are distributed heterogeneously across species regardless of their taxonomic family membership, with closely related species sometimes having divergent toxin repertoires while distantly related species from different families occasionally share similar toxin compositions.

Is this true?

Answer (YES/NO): NO